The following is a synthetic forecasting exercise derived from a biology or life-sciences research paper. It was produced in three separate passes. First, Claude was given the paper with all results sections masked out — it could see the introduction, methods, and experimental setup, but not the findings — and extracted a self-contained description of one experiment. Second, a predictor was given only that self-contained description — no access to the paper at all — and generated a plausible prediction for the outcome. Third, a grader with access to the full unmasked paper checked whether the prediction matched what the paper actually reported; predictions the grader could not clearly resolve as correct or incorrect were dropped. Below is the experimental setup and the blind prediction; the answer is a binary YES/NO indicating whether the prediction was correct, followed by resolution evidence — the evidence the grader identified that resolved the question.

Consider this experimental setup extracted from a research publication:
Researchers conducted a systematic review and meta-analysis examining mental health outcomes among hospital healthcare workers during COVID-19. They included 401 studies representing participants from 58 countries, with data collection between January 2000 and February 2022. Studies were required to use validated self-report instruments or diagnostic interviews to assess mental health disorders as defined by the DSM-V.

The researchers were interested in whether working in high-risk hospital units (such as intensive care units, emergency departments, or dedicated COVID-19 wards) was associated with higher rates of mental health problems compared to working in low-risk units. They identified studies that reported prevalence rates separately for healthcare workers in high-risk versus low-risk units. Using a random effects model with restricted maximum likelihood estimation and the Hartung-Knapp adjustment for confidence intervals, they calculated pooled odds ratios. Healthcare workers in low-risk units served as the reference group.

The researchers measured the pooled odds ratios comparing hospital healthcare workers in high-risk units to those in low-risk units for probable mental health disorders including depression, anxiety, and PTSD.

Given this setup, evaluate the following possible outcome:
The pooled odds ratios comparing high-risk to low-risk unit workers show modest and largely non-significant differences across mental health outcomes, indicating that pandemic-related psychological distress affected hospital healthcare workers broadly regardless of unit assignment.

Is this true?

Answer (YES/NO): NO